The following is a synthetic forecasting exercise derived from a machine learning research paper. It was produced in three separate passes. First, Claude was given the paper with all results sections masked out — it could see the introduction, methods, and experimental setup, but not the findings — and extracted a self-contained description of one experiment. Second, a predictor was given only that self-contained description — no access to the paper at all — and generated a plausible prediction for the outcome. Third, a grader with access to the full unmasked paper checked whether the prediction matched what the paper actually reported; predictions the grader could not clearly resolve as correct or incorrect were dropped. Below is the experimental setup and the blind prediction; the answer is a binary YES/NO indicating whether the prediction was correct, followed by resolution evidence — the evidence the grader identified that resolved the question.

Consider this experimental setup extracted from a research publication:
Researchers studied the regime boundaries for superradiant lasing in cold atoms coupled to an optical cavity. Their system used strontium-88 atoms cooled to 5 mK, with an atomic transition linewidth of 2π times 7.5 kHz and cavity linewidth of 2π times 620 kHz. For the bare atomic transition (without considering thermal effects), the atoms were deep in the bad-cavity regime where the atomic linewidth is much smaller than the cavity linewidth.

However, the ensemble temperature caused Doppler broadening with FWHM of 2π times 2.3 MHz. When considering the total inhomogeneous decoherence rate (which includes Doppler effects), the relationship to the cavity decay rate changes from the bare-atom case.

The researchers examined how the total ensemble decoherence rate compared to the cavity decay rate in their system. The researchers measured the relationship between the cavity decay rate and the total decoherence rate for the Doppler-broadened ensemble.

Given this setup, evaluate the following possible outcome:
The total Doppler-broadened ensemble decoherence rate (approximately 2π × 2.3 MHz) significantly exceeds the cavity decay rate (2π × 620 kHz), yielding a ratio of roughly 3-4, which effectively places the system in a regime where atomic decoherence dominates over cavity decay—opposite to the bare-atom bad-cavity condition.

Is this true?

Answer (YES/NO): NO